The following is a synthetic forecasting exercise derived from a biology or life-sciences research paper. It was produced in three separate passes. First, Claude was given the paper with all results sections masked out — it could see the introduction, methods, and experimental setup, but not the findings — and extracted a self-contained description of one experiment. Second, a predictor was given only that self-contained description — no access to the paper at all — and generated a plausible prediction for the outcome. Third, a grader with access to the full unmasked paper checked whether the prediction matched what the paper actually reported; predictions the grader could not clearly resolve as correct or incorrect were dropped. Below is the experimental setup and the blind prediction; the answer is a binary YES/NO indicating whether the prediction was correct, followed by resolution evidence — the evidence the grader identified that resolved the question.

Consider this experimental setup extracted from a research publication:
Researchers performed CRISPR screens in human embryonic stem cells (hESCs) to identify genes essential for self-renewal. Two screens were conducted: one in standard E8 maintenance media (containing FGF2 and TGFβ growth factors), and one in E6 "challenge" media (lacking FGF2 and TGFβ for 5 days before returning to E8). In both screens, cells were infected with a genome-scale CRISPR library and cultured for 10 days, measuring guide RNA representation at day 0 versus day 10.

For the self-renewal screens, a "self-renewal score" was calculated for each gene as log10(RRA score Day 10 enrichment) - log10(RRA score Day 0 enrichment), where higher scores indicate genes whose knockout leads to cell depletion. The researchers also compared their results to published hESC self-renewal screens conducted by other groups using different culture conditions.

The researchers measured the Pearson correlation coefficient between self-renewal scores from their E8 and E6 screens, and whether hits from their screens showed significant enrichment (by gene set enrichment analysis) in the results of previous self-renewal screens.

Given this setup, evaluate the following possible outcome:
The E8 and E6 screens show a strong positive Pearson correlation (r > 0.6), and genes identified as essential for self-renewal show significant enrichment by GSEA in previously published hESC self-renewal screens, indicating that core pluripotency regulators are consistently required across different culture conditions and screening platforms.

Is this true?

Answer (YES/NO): YES